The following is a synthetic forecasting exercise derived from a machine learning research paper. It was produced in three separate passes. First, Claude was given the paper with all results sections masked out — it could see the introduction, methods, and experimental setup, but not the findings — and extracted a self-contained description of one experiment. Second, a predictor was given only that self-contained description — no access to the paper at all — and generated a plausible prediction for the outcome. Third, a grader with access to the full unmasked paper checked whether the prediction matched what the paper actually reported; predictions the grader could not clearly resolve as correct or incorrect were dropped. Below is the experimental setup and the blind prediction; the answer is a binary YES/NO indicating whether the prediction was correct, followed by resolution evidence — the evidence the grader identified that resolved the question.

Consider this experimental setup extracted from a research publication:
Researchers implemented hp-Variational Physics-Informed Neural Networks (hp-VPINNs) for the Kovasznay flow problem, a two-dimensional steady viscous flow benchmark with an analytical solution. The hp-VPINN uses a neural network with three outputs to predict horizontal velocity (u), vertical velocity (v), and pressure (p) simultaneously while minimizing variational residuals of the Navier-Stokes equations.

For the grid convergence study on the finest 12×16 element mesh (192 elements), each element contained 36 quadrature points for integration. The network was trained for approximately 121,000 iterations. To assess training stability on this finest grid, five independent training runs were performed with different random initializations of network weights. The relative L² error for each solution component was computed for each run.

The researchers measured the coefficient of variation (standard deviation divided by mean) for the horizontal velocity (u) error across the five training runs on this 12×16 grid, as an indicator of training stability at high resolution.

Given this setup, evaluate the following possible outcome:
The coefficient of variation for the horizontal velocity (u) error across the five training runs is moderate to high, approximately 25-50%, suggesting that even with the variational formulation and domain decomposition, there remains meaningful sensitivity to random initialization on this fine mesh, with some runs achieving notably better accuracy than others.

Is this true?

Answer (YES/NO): YES